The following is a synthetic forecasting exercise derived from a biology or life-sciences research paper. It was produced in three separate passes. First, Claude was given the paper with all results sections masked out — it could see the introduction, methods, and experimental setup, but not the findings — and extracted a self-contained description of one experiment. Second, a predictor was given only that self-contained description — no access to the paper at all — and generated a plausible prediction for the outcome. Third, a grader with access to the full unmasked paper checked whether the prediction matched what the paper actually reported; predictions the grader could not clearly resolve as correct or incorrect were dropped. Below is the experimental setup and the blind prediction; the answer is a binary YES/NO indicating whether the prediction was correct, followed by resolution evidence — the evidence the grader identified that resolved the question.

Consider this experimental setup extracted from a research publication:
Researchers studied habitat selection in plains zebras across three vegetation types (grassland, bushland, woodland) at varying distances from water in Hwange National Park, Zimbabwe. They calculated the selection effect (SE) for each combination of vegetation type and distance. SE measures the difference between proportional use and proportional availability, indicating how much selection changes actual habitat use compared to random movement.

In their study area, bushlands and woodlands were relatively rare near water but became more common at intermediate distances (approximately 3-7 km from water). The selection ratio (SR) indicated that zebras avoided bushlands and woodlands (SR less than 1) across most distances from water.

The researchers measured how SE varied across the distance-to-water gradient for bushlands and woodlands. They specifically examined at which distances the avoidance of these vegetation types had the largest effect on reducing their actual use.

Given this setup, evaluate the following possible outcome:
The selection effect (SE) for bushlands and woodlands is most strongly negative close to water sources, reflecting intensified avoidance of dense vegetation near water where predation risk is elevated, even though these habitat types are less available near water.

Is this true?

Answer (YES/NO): NO